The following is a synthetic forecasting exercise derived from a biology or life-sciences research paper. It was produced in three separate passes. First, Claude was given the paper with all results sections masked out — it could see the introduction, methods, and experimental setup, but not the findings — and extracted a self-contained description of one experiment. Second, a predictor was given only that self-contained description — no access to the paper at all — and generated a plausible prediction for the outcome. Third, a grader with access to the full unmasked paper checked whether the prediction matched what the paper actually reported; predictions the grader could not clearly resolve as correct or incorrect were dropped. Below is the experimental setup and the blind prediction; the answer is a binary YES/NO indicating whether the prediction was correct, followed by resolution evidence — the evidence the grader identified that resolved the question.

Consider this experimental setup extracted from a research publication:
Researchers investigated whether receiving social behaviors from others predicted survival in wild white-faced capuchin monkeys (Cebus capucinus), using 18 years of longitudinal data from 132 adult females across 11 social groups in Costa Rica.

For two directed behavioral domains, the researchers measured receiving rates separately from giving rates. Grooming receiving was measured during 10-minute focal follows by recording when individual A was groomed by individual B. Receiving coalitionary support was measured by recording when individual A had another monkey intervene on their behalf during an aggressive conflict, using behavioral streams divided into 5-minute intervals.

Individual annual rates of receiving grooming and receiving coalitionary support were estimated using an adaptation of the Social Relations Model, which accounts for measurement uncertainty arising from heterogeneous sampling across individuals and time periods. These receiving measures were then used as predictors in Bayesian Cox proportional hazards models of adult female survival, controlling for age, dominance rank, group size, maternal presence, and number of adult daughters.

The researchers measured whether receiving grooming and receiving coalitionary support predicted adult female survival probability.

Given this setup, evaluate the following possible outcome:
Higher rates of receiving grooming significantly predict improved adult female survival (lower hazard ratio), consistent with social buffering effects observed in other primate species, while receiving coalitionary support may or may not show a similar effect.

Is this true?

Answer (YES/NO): NO